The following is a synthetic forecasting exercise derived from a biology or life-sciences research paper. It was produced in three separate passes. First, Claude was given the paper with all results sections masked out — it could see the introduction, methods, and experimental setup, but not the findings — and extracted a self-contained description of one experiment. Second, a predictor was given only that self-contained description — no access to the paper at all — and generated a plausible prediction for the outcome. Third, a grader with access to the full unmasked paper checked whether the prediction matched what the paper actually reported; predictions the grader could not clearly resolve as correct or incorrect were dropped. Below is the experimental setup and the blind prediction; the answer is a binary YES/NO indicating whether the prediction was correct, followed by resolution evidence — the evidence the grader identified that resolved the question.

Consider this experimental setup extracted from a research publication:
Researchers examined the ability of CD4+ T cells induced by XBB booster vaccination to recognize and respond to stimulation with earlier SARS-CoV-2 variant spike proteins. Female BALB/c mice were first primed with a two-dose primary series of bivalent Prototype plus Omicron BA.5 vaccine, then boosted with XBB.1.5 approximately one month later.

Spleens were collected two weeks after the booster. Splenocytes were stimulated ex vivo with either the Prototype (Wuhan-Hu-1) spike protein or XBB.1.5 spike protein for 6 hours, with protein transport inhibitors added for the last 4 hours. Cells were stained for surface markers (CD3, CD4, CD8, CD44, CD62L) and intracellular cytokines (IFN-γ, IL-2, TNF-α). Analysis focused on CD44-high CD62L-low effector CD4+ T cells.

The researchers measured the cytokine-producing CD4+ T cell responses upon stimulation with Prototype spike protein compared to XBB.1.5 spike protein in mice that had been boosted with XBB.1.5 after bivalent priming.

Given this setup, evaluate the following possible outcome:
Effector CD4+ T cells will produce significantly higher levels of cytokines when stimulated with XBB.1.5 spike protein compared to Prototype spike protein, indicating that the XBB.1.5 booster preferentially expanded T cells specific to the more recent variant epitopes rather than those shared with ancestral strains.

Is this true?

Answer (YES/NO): NO